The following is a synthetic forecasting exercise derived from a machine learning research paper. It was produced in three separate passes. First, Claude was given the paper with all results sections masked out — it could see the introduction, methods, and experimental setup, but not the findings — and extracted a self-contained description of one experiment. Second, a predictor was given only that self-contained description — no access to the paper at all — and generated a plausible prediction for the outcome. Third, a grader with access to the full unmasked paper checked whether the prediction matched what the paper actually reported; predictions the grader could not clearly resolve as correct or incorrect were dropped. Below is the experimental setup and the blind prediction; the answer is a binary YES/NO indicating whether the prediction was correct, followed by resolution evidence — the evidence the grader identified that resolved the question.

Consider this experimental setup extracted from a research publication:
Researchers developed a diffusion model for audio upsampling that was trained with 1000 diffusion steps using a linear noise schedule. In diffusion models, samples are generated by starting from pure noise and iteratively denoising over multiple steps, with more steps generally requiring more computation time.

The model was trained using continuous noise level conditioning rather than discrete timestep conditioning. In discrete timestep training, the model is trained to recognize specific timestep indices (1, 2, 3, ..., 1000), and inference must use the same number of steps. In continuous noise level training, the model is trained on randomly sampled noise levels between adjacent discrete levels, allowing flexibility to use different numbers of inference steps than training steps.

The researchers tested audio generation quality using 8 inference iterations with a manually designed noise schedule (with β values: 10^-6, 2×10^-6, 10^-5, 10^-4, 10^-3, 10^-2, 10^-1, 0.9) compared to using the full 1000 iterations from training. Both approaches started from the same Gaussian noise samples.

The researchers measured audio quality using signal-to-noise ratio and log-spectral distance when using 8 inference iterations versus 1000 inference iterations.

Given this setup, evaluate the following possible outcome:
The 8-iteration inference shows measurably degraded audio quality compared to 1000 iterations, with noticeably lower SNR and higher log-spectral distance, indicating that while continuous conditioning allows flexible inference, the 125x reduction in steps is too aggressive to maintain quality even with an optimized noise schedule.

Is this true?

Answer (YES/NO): NO